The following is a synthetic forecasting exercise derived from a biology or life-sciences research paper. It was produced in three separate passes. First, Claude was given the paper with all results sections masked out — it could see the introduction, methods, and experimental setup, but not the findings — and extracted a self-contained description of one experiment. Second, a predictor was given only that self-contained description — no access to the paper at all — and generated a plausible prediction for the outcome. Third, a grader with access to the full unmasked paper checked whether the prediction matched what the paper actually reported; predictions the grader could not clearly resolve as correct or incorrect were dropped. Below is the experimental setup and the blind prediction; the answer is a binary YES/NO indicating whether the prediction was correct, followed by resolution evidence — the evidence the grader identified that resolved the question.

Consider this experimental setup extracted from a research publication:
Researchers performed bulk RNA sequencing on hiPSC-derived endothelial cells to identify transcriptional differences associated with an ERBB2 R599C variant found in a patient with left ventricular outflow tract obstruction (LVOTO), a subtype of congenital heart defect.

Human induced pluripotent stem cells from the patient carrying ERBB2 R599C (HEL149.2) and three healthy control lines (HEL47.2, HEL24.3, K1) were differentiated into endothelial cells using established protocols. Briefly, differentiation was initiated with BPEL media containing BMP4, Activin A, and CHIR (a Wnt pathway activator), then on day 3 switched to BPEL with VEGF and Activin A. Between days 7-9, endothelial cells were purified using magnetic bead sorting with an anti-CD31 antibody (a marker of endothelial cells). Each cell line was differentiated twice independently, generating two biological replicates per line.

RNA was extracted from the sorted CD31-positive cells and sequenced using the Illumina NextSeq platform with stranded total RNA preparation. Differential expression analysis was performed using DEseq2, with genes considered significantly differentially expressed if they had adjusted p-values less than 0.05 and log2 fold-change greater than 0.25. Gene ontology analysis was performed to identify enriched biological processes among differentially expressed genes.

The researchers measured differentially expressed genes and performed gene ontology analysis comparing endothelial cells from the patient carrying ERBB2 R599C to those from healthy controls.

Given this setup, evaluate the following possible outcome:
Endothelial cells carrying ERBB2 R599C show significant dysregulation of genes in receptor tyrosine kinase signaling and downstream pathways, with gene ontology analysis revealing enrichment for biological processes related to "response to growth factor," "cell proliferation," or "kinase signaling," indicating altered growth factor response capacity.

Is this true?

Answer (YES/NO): NO